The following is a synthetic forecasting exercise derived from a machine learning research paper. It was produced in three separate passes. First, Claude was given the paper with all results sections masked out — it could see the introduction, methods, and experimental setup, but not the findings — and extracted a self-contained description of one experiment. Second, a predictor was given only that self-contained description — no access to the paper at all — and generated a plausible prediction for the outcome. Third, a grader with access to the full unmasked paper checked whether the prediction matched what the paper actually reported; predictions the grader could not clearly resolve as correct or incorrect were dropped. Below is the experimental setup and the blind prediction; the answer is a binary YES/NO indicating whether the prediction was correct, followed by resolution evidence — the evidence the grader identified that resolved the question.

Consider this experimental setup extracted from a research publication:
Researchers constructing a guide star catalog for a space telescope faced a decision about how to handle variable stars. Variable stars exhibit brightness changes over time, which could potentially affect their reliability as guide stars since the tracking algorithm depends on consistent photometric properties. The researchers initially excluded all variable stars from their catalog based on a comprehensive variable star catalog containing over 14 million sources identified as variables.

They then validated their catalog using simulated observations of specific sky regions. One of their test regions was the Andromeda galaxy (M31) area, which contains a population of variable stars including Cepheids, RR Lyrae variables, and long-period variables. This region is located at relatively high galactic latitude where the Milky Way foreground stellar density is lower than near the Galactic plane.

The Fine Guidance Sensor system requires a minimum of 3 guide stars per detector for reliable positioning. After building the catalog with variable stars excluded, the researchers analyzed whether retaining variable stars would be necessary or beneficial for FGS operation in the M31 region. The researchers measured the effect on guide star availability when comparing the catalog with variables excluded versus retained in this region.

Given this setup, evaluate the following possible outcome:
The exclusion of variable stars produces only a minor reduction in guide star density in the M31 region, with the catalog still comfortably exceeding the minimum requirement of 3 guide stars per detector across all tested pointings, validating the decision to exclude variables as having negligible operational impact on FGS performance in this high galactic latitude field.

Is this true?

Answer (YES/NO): NO